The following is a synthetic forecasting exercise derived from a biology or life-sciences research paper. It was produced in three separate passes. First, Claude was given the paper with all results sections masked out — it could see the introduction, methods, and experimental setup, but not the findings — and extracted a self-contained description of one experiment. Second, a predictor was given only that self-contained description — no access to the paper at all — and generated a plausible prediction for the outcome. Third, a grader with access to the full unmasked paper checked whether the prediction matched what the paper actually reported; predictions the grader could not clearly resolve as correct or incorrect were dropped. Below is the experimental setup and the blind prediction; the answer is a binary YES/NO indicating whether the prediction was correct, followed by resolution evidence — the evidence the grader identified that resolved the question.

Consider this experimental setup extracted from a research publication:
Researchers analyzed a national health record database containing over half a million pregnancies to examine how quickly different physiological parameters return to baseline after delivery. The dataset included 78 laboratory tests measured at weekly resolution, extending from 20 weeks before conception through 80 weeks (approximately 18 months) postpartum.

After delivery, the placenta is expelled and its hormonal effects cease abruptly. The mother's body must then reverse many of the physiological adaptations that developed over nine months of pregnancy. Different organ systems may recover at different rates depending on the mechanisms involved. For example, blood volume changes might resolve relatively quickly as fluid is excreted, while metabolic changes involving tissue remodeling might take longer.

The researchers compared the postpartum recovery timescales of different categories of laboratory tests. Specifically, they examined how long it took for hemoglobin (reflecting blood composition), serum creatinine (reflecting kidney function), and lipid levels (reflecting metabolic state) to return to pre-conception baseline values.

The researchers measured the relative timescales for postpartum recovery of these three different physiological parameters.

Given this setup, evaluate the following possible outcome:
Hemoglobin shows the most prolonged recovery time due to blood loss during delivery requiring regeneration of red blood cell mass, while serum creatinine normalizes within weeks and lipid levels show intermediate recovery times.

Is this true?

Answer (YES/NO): NO